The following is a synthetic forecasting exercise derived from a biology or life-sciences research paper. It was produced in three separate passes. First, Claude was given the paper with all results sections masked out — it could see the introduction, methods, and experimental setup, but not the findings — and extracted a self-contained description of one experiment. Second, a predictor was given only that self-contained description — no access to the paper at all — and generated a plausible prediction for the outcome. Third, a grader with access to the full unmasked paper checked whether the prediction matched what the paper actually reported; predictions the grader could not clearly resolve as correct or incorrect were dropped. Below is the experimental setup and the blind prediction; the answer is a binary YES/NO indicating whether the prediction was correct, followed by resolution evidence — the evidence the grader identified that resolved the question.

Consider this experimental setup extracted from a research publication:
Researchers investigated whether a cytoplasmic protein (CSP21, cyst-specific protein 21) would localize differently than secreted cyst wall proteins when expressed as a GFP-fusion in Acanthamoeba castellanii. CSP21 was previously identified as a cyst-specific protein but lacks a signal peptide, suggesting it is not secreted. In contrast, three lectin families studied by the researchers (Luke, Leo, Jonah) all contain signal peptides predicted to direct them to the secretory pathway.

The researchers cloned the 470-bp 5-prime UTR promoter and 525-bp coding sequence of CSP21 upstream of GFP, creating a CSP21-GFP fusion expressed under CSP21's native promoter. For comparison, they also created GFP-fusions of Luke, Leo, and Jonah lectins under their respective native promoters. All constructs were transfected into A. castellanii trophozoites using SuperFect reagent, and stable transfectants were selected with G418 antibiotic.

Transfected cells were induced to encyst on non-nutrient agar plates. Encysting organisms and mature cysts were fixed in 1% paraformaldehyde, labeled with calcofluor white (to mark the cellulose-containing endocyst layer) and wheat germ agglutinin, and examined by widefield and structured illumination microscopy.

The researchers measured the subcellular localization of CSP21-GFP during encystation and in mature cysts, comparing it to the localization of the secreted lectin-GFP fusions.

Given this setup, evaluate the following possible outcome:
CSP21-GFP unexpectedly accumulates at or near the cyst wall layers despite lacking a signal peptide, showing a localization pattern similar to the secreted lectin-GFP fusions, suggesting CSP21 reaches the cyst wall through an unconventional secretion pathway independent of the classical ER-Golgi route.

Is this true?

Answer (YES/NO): NO